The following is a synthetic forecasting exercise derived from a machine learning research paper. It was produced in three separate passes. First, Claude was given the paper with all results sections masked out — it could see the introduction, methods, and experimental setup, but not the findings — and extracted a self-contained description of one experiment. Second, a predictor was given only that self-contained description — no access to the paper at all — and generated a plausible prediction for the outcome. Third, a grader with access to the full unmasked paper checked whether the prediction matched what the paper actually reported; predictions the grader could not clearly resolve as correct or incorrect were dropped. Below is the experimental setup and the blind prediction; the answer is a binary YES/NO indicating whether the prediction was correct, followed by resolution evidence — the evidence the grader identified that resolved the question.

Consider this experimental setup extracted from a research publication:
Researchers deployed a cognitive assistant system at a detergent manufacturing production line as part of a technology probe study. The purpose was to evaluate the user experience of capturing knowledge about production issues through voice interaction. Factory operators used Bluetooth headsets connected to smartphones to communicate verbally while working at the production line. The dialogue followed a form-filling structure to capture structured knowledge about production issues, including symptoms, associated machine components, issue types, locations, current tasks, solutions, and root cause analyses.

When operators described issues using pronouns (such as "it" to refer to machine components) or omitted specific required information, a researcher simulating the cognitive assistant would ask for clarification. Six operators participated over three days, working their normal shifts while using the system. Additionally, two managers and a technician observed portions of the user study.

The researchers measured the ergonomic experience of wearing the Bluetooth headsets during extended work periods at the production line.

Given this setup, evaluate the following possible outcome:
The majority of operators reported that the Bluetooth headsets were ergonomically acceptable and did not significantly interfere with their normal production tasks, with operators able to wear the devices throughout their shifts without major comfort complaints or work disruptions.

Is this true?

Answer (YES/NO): NO